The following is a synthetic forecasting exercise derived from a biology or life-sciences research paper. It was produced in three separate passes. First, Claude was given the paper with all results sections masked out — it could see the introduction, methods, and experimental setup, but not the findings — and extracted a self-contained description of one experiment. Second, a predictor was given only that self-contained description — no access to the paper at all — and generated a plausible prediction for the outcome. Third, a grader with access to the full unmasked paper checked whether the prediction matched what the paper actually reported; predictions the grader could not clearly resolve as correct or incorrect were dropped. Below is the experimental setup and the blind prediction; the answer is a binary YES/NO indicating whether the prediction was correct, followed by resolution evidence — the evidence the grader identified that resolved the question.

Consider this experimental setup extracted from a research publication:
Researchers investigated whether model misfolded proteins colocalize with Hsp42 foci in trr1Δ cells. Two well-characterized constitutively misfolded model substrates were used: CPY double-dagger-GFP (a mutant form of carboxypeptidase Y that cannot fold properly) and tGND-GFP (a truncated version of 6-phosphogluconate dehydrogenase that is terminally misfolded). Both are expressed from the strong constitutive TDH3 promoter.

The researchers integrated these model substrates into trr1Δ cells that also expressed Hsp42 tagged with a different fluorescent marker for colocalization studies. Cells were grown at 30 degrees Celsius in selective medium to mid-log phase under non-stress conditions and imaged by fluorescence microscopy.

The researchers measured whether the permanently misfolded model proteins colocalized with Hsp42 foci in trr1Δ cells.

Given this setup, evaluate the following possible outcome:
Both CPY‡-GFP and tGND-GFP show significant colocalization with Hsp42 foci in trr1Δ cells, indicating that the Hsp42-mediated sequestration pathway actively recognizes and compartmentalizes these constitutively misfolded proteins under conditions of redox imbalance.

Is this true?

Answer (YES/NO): YES